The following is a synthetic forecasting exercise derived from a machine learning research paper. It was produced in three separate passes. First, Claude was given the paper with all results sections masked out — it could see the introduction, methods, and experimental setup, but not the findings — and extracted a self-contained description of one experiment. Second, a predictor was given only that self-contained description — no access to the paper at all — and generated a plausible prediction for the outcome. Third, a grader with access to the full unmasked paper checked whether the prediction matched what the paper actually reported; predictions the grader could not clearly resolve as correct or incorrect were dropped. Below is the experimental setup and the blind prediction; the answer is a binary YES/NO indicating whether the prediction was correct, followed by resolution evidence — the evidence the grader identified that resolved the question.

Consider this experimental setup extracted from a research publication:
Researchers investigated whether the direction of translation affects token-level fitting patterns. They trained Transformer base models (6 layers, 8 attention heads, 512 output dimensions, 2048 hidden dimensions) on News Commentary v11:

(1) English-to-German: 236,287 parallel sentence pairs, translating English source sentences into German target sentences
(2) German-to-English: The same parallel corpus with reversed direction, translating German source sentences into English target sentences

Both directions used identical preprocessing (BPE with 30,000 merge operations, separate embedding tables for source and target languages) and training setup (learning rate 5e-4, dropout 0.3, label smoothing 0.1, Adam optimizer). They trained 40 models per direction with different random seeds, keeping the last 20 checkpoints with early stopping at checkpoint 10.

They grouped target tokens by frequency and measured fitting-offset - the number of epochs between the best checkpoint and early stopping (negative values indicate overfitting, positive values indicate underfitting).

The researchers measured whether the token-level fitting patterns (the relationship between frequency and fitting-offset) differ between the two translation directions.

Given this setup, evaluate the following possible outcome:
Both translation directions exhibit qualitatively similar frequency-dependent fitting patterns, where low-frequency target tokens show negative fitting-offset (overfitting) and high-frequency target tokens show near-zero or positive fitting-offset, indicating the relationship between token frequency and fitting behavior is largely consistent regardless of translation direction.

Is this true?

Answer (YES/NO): NO